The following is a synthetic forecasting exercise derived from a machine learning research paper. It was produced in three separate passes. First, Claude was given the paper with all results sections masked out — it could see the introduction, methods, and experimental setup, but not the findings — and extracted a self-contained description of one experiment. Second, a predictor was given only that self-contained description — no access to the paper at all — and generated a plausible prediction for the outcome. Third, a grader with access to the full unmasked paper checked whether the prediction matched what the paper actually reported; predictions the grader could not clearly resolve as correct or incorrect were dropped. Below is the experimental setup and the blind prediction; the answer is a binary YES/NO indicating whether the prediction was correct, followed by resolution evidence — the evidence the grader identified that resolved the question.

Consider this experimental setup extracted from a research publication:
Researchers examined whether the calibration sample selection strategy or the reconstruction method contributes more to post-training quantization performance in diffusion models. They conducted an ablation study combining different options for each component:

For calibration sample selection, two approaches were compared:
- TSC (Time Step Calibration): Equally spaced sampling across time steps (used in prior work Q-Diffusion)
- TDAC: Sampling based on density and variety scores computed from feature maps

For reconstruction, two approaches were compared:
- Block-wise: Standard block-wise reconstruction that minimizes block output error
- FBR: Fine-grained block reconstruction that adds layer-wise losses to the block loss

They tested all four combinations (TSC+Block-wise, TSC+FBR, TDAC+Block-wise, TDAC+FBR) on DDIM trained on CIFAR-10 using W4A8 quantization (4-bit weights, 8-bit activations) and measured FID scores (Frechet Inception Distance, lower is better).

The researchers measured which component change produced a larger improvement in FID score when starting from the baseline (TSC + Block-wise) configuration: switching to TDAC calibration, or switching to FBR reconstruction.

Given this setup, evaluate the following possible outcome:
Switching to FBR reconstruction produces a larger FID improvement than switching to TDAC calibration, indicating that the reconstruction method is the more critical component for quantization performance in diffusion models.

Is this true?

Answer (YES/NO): NO